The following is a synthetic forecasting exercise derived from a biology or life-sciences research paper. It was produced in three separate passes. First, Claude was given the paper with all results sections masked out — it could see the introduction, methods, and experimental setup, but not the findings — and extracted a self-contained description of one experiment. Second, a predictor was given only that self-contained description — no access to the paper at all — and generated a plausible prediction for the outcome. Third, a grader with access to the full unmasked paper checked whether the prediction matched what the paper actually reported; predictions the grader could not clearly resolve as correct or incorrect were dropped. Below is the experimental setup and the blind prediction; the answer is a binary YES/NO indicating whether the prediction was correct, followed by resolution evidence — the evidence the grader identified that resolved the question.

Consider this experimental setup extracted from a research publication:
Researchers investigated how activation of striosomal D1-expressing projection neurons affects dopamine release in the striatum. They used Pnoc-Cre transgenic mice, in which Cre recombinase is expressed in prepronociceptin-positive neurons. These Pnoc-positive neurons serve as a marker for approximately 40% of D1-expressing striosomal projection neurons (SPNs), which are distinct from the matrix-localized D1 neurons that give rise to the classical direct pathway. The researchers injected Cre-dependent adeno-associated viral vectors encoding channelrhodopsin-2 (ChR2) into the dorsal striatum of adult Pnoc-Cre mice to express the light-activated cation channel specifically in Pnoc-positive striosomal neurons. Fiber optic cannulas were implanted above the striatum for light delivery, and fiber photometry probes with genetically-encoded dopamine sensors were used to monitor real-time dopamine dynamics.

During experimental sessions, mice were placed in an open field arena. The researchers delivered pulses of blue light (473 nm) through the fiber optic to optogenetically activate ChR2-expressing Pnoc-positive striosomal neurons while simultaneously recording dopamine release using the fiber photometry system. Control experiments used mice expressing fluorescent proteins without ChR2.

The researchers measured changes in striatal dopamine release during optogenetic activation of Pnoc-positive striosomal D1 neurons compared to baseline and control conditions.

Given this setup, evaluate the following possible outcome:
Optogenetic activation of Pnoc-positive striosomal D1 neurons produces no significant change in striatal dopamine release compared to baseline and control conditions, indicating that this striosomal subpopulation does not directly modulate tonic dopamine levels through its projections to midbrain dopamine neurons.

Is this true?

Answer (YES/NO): NO